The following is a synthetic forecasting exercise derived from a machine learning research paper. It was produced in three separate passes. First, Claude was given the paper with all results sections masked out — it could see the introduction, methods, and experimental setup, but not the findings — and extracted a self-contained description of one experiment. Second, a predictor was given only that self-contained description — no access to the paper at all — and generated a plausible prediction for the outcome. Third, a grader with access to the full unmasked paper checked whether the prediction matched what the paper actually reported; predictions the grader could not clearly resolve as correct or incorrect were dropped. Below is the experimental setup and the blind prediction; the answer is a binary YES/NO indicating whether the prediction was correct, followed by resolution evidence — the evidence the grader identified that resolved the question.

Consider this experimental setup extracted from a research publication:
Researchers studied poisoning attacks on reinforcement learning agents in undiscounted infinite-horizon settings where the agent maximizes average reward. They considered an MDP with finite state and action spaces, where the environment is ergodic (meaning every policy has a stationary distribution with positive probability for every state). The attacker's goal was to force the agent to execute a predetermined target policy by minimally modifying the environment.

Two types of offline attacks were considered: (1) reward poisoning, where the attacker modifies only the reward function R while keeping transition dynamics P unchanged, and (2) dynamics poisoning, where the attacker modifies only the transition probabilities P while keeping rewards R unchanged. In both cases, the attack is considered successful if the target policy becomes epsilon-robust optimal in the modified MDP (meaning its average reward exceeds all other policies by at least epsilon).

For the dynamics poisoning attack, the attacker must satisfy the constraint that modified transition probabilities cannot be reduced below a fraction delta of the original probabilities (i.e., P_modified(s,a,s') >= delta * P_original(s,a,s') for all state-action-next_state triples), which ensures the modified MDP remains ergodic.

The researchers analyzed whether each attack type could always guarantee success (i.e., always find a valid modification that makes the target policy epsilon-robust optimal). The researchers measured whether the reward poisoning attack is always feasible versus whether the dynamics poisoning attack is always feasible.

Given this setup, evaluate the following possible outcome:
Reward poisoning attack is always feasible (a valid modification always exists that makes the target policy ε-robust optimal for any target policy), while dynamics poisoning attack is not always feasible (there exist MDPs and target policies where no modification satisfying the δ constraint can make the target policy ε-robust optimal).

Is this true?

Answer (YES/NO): YES